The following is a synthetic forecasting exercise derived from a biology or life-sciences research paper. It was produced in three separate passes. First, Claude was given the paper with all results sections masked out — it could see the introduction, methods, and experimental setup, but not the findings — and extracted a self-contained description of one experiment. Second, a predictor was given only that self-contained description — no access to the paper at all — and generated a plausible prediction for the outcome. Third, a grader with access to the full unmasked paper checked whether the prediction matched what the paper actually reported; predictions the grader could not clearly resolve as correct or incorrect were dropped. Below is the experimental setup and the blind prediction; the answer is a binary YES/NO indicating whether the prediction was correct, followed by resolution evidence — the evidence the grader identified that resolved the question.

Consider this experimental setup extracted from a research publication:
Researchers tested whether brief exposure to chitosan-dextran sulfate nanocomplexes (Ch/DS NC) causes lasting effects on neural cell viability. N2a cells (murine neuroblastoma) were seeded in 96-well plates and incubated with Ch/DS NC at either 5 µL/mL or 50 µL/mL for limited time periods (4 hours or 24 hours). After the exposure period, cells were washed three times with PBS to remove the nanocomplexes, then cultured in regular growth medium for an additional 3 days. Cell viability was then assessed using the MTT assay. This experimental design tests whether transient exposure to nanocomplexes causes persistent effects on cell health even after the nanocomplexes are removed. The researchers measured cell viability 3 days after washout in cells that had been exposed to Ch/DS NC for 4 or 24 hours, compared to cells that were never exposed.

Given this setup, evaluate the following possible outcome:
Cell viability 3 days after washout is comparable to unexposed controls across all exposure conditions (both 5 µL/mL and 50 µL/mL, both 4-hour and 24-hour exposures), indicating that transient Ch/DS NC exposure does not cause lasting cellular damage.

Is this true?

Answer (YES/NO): NO